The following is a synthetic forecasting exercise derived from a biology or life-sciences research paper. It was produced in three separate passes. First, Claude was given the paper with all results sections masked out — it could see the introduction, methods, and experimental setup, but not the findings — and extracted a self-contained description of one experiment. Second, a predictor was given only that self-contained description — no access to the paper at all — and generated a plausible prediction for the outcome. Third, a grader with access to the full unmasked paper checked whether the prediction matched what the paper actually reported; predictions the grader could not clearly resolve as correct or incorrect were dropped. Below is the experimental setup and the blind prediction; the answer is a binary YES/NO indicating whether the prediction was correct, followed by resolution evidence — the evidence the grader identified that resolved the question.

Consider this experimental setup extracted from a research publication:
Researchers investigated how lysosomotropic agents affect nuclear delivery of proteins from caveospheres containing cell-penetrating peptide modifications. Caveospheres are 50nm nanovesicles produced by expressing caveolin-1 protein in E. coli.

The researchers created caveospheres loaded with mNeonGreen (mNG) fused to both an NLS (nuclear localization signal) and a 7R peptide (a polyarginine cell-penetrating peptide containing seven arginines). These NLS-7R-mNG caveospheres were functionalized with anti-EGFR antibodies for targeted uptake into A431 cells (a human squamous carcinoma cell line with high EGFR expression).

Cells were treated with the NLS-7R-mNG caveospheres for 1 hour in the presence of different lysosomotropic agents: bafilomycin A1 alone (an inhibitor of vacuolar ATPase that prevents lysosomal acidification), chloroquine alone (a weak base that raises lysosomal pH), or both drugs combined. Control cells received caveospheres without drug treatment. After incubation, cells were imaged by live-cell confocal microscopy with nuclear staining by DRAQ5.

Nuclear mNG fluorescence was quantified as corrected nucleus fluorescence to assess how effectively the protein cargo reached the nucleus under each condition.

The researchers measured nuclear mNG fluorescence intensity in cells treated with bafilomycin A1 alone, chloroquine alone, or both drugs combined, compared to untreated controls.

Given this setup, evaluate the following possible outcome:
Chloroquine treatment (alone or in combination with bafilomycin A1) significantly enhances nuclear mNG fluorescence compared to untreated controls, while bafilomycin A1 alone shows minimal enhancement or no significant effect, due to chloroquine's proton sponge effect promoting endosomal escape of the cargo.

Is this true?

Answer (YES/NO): YES